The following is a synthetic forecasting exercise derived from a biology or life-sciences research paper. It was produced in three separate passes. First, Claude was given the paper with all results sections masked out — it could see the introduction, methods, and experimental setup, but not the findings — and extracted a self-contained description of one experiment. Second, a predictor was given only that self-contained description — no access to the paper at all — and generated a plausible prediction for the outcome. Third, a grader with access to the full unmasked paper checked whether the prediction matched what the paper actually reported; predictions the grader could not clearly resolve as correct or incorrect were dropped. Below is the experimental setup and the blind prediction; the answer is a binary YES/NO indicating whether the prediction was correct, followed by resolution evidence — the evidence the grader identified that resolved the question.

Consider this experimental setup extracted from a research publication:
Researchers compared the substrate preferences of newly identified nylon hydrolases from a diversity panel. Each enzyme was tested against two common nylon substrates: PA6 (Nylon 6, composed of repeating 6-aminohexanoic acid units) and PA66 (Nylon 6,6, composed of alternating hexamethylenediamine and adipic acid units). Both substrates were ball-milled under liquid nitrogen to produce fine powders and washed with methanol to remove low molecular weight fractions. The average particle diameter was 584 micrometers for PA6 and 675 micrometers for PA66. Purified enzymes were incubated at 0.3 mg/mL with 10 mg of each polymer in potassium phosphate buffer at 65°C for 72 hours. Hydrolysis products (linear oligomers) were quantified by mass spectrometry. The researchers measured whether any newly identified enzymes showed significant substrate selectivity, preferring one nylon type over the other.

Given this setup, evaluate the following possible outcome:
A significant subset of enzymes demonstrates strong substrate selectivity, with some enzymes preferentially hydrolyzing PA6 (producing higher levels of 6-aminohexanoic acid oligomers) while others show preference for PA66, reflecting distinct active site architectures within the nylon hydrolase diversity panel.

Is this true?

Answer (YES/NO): YES